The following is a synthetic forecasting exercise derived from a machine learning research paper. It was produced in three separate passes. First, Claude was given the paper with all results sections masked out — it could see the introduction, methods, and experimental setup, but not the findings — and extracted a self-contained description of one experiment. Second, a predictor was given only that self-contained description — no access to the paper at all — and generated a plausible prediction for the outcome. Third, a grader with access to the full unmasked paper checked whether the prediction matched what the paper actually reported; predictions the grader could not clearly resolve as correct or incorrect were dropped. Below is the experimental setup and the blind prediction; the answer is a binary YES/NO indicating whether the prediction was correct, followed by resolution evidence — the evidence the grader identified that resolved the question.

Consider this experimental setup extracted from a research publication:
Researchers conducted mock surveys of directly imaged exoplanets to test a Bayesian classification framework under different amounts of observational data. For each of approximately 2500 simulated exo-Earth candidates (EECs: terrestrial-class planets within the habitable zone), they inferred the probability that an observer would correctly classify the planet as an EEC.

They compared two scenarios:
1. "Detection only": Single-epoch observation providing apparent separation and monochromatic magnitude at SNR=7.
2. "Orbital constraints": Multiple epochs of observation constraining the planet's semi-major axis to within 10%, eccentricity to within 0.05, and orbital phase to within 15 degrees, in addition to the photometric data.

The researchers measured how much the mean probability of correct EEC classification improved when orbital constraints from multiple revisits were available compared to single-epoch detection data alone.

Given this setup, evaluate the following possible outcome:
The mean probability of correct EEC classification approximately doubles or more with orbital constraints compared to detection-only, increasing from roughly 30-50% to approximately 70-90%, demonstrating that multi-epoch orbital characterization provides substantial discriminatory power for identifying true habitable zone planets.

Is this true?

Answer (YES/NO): NO